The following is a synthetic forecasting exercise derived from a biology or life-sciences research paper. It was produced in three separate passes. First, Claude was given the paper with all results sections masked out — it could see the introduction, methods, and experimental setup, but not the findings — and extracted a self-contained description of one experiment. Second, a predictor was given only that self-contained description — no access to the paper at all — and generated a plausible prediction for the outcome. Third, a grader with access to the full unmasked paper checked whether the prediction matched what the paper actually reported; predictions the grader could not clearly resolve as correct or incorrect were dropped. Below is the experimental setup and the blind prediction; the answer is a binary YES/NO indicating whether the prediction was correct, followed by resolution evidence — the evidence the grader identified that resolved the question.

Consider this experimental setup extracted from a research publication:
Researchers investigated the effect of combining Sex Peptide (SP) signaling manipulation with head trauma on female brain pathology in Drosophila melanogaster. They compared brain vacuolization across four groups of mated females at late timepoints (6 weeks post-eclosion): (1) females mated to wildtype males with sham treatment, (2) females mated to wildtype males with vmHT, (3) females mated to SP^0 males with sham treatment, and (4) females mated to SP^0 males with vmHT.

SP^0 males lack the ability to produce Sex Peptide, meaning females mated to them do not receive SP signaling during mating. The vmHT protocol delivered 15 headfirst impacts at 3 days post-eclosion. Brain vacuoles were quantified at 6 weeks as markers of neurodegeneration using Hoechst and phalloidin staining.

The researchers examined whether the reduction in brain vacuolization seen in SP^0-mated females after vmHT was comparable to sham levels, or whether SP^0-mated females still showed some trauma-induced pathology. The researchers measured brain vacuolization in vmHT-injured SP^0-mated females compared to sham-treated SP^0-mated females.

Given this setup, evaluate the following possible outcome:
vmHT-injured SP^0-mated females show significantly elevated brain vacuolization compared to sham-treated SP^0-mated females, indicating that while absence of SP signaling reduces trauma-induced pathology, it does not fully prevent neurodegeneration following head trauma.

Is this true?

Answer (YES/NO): NO